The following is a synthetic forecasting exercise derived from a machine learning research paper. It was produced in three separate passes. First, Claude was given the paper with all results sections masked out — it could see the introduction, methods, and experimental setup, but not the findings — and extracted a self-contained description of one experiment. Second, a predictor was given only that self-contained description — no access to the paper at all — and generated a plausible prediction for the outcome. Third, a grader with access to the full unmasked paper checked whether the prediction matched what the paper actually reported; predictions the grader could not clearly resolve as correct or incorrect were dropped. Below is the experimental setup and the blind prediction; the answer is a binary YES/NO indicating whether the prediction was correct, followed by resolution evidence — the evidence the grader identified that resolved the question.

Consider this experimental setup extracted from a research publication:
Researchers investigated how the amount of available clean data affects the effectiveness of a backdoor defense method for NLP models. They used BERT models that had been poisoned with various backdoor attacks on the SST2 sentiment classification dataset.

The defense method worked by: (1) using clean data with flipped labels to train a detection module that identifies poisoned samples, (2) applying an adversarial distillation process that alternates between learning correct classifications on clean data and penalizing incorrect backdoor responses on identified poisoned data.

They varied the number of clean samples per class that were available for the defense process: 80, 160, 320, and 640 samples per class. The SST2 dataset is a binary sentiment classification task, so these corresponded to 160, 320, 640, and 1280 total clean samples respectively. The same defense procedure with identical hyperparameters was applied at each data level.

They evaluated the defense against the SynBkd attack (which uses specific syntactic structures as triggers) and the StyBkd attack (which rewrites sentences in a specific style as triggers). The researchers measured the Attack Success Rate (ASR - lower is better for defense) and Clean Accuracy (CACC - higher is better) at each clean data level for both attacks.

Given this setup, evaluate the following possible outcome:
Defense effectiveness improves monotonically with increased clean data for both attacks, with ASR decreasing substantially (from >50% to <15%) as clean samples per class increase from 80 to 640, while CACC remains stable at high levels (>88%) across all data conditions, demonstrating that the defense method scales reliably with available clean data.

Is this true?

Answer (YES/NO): NO